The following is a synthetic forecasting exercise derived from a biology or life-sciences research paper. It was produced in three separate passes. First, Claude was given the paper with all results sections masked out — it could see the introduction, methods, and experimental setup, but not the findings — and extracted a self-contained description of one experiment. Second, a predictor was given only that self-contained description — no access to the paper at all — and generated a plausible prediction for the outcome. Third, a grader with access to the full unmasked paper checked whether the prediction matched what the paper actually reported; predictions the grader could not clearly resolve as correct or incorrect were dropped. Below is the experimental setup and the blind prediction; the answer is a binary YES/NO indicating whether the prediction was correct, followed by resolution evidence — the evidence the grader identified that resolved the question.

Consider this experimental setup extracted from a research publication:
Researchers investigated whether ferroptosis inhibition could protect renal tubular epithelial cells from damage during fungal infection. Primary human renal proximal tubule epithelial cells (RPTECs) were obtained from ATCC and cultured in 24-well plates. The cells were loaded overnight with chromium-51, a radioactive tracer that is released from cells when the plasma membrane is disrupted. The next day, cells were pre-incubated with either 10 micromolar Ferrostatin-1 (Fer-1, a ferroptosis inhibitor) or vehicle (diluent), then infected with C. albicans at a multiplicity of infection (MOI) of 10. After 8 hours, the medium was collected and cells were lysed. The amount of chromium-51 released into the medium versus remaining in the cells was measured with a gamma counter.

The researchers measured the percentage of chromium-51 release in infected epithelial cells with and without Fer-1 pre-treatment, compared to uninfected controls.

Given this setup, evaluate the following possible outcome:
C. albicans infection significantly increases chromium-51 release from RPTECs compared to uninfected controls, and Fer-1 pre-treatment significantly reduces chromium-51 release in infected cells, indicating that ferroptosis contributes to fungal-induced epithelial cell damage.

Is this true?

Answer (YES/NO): YES